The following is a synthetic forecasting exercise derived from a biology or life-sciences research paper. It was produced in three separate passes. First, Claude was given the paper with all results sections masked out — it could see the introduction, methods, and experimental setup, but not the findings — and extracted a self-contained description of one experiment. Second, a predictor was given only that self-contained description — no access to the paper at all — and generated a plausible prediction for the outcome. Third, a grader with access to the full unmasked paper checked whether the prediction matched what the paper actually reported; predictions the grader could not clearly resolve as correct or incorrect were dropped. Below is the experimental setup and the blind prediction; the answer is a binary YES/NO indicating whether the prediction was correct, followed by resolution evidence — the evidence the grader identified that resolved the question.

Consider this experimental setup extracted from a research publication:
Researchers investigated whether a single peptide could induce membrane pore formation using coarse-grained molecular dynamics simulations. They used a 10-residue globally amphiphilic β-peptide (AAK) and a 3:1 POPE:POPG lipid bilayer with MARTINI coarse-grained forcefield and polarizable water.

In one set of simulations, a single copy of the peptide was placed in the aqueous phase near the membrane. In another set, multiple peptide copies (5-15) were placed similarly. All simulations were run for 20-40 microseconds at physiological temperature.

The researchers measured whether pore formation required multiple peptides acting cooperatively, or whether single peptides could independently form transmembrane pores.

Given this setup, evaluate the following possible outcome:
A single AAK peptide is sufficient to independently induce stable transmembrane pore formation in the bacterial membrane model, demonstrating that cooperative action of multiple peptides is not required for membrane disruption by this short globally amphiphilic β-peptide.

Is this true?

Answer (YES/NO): NO